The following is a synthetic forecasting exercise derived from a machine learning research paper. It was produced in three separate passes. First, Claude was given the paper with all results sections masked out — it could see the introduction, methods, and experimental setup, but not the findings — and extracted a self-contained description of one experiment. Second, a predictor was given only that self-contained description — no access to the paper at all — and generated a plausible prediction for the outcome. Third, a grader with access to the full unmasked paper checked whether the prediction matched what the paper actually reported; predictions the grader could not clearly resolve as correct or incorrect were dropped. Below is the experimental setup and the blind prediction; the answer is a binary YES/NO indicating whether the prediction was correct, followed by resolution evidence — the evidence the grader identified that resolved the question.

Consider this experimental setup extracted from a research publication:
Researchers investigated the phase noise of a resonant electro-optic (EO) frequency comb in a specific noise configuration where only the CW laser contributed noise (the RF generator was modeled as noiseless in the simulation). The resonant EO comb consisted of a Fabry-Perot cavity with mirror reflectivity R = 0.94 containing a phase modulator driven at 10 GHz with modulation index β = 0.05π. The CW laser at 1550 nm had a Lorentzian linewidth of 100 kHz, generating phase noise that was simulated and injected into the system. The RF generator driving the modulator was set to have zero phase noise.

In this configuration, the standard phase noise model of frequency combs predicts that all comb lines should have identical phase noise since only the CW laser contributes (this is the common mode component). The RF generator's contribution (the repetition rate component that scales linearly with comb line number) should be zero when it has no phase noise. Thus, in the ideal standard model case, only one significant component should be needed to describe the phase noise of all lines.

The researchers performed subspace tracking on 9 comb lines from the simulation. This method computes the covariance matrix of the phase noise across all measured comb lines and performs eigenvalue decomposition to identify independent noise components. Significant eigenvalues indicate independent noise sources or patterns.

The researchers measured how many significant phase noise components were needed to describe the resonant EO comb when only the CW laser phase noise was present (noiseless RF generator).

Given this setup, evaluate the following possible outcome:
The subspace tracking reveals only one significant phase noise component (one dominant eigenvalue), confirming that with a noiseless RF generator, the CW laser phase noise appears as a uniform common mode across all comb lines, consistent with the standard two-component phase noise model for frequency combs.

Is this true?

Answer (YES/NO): NO